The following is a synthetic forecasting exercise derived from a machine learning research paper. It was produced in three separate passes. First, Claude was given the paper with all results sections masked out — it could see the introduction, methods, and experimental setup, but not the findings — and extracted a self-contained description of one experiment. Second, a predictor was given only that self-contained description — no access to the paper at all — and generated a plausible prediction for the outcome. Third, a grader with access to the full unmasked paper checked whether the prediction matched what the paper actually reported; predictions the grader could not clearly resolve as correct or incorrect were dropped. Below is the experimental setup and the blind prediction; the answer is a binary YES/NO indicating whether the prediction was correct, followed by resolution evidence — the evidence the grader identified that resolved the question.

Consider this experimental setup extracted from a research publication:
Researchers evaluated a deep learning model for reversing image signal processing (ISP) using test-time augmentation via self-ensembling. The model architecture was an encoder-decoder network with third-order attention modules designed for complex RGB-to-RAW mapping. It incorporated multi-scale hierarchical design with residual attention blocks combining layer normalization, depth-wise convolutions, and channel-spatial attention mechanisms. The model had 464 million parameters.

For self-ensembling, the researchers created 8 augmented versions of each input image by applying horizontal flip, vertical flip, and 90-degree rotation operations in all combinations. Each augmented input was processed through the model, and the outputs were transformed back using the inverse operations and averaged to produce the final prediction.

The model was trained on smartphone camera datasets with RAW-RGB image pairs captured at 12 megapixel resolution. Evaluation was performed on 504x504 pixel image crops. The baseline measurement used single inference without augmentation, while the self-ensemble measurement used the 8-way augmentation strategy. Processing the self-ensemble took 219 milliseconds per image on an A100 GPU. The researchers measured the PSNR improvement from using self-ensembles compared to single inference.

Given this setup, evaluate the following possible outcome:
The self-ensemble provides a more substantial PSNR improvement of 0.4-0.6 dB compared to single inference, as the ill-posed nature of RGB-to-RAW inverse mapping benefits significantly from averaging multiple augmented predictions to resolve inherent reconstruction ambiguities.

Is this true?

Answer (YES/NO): NO